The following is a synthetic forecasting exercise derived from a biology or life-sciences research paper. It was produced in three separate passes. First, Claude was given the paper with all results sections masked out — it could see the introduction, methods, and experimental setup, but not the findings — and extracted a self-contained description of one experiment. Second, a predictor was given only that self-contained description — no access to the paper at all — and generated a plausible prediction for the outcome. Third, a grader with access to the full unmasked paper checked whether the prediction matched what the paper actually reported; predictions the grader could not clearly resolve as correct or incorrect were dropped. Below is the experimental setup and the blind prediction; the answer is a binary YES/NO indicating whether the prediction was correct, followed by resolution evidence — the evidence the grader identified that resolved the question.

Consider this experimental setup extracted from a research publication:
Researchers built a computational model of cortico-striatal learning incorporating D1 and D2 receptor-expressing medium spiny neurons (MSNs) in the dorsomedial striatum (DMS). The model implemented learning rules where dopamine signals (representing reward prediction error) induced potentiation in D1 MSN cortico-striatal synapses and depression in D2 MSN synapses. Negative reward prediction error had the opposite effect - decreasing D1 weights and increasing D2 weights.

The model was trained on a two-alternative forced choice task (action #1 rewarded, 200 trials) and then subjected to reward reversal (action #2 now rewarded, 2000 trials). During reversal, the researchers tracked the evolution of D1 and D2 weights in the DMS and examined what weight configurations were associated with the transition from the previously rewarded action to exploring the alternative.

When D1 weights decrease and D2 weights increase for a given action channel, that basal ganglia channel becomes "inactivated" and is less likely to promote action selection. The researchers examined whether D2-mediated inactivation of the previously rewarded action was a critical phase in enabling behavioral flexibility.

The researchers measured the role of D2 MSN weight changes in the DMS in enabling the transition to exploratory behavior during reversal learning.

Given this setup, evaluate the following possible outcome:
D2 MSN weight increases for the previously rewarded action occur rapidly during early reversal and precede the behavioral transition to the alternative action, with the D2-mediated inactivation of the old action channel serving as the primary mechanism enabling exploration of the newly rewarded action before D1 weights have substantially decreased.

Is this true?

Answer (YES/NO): NO